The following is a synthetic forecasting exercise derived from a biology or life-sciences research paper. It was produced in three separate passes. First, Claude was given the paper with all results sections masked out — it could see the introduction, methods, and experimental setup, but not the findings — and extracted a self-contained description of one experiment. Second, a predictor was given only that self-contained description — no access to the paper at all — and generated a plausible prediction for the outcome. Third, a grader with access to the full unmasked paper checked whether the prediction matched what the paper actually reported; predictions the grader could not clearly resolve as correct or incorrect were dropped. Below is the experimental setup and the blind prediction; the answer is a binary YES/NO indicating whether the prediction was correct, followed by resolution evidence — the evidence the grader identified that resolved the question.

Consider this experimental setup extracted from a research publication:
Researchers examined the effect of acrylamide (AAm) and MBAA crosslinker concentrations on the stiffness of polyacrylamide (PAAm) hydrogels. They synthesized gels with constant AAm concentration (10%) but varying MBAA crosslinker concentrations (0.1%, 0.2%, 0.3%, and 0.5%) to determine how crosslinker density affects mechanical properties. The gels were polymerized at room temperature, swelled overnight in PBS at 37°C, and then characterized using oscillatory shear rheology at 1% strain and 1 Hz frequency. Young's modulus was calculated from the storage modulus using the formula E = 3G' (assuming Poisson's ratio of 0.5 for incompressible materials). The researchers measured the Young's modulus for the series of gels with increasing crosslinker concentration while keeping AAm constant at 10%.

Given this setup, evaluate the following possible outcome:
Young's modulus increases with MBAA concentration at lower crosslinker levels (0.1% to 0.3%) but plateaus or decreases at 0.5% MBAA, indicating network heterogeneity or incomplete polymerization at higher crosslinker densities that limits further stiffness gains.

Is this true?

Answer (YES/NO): NO